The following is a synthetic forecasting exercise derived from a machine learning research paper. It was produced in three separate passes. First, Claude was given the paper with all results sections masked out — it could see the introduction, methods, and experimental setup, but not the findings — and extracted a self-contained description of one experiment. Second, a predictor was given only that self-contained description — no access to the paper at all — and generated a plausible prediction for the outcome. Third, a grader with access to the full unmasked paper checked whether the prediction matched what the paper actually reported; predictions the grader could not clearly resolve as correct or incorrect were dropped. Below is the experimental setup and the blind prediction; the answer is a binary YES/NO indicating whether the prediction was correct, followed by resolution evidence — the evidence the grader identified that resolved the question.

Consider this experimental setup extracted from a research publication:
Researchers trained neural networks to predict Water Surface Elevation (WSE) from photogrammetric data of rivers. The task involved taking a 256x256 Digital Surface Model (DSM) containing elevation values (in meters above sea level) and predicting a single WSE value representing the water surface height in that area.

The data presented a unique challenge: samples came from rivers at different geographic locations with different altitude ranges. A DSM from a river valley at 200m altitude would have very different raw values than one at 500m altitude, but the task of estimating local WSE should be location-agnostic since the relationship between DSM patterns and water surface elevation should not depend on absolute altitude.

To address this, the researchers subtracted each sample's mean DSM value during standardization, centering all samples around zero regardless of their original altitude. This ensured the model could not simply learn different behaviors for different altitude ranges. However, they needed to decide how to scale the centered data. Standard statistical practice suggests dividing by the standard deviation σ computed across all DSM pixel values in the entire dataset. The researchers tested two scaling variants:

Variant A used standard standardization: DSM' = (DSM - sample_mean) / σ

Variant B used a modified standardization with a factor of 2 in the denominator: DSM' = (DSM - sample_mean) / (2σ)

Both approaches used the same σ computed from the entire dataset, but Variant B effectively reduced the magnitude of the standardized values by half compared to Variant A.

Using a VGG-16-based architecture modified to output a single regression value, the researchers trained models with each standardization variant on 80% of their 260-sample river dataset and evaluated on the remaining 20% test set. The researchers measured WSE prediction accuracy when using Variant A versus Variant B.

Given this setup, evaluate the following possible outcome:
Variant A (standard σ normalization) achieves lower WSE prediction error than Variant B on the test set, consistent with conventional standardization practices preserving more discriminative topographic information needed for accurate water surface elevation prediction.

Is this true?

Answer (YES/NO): NO